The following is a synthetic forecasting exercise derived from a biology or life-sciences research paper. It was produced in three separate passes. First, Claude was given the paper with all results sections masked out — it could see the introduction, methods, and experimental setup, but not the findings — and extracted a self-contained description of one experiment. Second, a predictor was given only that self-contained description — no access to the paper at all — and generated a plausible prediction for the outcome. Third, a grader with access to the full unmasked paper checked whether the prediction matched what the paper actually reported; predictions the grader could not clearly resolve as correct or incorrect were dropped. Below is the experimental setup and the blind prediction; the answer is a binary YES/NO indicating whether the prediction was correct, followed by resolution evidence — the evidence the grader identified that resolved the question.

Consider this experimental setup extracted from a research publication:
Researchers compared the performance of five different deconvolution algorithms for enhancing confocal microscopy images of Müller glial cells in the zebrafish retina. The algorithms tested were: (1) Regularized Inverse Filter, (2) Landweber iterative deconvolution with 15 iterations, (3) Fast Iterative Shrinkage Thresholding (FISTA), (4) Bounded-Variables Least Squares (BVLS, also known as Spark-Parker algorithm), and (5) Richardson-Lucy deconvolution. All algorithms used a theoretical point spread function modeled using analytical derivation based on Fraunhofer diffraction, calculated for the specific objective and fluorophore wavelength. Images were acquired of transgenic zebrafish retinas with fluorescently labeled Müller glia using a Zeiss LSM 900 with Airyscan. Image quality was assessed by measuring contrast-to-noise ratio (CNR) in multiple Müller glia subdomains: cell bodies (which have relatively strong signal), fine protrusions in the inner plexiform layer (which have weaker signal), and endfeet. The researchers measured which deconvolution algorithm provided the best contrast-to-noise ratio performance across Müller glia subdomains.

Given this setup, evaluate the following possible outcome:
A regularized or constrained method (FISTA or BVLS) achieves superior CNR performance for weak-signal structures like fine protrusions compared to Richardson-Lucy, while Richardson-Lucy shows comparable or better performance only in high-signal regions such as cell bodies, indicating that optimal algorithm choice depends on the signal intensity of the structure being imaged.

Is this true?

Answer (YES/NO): NO